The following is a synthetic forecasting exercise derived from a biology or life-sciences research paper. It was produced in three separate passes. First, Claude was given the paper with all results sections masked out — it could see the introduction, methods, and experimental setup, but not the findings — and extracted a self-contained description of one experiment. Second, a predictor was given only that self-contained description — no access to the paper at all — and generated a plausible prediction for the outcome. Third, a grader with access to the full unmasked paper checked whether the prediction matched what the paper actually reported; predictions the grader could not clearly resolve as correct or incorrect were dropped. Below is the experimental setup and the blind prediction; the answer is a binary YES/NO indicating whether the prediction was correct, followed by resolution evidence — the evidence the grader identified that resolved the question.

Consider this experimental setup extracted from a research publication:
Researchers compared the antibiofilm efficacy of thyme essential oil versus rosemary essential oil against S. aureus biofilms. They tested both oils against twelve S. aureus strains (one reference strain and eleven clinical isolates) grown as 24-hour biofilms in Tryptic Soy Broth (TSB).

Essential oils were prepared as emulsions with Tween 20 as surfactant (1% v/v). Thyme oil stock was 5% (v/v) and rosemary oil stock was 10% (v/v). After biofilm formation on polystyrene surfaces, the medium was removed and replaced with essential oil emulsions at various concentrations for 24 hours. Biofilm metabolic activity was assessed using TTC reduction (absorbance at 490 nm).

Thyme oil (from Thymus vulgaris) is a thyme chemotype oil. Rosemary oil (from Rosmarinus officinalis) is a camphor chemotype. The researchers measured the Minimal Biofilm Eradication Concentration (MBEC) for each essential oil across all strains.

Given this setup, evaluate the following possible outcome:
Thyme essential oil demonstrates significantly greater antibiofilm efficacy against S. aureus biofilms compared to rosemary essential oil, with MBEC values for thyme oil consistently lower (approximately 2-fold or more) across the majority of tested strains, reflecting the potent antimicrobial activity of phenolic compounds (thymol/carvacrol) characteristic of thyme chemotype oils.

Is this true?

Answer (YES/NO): YES